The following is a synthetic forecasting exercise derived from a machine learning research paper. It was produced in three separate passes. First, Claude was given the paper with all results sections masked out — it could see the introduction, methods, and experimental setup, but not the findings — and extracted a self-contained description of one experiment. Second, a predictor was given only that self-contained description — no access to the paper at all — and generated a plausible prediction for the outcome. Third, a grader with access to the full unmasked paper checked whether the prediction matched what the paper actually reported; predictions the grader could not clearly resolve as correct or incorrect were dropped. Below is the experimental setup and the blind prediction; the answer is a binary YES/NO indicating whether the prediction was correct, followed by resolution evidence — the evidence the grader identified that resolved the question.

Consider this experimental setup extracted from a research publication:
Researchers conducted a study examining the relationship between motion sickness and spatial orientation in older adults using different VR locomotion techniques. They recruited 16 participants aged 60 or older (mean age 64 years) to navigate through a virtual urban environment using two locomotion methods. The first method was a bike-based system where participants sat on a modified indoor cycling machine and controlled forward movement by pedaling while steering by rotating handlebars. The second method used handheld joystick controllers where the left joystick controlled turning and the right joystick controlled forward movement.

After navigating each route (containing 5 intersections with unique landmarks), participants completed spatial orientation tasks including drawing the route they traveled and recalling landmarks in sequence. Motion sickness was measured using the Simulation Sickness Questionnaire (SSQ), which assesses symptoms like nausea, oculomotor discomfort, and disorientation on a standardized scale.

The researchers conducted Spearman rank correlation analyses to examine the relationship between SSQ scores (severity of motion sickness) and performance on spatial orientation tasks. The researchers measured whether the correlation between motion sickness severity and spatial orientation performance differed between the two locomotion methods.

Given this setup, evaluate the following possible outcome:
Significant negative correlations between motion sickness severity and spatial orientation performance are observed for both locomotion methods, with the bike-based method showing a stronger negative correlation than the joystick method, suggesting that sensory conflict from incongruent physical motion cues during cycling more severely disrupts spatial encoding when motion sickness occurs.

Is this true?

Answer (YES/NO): NO